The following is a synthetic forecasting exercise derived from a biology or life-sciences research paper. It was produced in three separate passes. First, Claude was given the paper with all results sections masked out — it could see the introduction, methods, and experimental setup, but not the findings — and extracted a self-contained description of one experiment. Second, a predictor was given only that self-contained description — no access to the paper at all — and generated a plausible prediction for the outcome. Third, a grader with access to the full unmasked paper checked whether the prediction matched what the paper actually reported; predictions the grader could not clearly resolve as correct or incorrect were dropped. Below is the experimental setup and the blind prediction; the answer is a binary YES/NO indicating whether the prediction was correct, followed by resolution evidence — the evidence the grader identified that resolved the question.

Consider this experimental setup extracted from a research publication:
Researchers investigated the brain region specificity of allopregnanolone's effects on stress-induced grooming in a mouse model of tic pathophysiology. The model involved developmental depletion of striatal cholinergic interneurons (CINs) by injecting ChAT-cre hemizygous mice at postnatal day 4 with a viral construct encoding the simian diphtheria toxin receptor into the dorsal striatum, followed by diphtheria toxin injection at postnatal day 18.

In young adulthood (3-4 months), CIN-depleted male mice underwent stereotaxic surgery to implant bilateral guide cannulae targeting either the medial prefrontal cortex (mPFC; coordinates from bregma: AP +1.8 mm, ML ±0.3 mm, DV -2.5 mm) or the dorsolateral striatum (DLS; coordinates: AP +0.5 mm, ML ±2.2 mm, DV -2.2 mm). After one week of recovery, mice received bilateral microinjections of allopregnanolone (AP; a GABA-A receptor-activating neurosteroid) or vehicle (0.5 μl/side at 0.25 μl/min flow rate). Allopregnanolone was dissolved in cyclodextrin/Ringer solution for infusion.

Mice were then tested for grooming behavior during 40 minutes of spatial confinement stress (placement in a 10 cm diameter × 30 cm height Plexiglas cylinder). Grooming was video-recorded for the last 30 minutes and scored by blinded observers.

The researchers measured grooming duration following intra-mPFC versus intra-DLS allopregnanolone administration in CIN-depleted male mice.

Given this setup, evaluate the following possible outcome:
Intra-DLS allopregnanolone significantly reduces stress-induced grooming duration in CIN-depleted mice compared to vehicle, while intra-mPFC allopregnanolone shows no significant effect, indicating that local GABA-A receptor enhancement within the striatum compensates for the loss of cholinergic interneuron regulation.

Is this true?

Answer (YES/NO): NO